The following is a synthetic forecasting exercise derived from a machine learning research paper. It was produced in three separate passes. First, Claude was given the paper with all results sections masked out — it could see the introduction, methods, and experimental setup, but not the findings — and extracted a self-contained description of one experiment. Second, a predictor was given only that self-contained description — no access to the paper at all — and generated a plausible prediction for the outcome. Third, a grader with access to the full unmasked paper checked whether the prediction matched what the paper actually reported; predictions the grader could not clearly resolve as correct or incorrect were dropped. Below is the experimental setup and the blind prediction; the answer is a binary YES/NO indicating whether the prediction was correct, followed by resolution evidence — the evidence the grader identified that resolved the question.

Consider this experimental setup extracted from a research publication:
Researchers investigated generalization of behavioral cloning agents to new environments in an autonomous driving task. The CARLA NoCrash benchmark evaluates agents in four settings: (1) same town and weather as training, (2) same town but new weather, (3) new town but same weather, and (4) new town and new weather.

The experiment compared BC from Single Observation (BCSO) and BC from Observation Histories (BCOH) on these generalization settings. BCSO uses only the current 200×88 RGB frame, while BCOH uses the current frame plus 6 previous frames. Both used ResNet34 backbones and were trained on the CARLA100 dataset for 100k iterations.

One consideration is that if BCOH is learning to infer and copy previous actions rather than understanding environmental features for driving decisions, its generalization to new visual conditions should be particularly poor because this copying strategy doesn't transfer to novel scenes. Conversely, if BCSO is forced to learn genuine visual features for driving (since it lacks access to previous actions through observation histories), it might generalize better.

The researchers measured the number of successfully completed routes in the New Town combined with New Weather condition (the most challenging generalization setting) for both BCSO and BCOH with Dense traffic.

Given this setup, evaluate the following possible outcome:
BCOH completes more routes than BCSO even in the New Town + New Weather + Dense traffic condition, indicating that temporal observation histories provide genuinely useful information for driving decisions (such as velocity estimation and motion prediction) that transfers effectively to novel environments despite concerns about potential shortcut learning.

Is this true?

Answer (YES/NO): YES